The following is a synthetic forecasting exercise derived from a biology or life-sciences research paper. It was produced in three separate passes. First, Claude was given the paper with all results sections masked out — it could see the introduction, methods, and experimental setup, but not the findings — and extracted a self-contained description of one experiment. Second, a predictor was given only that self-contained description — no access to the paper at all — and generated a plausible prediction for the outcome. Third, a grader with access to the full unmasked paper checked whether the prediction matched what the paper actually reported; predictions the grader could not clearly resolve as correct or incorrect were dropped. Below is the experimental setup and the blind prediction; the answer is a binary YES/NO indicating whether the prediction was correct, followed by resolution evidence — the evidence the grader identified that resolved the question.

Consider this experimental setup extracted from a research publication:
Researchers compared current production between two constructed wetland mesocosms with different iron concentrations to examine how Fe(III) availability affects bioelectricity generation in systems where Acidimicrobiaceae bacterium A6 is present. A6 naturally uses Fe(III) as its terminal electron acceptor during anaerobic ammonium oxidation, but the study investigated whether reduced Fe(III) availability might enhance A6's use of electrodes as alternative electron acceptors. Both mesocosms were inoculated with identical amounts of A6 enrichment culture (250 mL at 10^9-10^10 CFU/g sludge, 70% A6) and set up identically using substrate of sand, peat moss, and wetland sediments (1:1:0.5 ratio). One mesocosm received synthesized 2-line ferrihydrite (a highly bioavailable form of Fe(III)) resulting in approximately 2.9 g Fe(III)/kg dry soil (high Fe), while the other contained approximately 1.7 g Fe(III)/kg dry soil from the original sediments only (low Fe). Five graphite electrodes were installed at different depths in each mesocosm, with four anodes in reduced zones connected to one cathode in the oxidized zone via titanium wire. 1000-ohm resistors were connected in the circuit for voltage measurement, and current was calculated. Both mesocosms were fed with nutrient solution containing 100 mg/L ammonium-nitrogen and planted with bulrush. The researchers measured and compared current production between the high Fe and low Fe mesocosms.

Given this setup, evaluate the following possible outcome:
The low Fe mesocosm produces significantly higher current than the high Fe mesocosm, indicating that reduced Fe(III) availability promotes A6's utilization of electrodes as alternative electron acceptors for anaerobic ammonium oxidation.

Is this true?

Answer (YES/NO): YES